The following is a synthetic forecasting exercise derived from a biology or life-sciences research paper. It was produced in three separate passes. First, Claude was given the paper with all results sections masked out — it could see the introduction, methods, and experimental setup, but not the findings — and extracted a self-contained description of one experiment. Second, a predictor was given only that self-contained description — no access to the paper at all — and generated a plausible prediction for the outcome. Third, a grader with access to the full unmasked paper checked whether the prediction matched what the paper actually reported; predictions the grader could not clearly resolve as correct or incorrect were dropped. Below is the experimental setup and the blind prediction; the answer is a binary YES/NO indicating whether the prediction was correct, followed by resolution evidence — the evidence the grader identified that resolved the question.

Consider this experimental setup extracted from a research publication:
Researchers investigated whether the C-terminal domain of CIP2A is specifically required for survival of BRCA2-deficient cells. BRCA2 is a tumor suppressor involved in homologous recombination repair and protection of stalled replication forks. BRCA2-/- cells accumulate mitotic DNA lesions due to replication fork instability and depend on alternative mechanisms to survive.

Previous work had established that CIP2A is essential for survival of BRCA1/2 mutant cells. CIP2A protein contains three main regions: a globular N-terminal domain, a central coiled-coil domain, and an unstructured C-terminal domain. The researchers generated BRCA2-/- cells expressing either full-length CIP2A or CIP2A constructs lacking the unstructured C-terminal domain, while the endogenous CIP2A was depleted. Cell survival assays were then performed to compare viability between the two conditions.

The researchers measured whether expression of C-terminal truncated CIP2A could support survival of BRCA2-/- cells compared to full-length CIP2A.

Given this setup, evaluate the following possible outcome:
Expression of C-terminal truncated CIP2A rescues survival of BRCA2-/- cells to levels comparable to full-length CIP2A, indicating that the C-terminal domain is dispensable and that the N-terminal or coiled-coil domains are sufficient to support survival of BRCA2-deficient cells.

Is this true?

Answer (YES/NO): NO